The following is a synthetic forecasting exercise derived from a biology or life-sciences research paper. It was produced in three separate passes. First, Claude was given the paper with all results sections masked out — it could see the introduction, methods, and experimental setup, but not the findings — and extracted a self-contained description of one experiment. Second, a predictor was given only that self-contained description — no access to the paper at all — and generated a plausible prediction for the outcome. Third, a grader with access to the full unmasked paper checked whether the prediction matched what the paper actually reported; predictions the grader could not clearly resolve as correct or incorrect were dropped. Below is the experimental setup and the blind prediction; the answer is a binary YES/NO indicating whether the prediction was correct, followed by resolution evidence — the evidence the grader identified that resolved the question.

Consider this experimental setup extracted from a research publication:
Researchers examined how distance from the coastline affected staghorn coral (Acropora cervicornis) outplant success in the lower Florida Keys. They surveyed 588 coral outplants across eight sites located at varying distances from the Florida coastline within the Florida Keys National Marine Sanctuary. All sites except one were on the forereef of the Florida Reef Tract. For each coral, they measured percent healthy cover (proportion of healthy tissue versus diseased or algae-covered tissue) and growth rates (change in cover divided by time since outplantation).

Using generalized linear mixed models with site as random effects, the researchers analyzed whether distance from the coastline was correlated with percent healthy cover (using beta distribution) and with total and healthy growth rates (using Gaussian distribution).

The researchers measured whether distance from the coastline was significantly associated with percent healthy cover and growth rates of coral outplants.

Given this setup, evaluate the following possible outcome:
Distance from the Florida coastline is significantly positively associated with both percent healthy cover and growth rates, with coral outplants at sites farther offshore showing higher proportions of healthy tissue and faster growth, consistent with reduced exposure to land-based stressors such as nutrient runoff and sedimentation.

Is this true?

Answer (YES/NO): YES